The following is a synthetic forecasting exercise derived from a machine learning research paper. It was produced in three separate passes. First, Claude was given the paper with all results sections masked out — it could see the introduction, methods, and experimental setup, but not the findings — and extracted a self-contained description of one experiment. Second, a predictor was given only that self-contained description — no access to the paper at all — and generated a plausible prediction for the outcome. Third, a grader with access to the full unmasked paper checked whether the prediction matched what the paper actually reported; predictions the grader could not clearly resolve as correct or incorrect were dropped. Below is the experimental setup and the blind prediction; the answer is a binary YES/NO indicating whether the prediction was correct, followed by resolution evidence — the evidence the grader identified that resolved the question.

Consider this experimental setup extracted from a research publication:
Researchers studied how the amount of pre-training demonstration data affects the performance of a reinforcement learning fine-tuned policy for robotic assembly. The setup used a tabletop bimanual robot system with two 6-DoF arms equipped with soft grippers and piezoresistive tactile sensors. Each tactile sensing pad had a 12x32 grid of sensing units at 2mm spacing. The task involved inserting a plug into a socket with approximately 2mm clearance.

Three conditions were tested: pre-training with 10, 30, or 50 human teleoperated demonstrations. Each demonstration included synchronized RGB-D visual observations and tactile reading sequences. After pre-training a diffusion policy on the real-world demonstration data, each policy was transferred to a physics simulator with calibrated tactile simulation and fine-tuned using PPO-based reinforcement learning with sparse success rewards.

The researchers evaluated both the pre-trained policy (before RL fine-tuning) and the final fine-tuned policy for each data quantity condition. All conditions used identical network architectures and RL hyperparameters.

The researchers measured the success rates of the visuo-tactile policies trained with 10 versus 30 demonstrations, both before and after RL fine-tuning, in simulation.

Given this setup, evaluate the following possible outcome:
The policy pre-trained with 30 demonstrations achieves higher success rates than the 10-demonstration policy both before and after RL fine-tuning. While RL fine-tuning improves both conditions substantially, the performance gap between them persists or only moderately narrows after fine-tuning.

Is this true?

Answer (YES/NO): YES